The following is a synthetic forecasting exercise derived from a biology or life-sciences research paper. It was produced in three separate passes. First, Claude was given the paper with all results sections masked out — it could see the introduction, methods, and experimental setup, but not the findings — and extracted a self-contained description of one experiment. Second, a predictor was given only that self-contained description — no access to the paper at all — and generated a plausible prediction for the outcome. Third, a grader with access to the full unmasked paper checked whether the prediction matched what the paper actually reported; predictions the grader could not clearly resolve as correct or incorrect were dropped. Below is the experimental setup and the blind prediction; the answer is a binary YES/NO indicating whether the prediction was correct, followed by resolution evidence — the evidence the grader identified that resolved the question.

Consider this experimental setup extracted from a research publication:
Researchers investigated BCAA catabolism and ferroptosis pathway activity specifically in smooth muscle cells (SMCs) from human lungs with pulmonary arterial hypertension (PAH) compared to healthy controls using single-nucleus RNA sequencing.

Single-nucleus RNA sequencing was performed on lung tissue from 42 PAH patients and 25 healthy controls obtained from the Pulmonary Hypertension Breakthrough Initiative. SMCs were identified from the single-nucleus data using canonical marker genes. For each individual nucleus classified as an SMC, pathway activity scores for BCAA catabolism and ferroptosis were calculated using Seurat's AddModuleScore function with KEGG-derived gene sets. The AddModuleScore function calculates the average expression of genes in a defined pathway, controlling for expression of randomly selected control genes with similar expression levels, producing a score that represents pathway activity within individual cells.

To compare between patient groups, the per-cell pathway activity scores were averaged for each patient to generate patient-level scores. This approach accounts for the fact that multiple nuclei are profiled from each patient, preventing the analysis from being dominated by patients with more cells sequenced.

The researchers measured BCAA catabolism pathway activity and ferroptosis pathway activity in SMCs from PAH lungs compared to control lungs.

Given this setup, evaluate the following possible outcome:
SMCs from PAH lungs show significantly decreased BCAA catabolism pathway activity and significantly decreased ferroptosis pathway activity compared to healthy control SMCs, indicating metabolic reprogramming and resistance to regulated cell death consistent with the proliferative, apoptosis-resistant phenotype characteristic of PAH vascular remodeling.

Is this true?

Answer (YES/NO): YES